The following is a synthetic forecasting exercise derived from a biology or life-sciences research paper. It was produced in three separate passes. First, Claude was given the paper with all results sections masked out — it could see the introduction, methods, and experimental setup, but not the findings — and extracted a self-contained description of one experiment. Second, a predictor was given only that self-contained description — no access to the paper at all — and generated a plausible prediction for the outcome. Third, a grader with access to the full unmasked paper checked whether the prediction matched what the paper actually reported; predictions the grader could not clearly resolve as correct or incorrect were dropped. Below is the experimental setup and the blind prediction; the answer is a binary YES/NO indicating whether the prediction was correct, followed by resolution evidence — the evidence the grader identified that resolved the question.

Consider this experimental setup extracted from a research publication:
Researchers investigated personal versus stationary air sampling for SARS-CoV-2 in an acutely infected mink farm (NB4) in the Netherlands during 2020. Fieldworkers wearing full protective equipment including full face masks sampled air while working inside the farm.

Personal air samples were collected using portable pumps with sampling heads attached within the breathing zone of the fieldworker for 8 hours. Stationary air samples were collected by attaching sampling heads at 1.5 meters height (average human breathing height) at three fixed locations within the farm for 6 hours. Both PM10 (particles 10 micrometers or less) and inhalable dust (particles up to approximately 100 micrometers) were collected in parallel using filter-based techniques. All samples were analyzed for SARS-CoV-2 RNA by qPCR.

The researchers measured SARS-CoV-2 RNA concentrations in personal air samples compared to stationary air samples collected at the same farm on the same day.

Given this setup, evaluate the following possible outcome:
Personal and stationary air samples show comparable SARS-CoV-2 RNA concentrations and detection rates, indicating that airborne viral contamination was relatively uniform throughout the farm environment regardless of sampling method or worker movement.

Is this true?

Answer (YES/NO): NO